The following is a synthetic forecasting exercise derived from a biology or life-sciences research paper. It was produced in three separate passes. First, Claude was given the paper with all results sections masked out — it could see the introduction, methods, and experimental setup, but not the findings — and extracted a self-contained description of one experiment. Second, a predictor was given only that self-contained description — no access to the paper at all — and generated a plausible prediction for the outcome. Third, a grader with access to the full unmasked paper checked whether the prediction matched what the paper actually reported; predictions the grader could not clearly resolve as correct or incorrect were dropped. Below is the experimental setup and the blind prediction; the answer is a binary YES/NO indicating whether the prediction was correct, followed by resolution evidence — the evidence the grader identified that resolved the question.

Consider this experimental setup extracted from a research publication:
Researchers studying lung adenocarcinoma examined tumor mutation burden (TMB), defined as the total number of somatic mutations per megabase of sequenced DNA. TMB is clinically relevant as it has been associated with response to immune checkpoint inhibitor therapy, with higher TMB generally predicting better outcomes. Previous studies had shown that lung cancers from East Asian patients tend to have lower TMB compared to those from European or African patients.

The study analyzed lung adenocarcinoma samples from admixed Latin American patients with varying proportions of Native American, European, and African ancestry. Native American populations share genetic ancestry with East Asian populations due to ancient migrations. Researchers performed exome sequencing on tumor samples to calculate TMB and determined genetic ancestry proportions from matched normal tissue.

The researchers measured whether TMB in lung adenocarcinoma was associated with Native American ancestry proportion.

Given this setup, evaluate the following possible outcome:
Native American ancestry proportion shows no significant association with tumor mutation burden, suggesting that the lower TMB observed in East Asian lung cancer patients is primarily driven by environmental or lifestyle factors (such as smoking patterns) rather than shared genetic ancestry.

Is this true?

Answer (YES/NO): NO